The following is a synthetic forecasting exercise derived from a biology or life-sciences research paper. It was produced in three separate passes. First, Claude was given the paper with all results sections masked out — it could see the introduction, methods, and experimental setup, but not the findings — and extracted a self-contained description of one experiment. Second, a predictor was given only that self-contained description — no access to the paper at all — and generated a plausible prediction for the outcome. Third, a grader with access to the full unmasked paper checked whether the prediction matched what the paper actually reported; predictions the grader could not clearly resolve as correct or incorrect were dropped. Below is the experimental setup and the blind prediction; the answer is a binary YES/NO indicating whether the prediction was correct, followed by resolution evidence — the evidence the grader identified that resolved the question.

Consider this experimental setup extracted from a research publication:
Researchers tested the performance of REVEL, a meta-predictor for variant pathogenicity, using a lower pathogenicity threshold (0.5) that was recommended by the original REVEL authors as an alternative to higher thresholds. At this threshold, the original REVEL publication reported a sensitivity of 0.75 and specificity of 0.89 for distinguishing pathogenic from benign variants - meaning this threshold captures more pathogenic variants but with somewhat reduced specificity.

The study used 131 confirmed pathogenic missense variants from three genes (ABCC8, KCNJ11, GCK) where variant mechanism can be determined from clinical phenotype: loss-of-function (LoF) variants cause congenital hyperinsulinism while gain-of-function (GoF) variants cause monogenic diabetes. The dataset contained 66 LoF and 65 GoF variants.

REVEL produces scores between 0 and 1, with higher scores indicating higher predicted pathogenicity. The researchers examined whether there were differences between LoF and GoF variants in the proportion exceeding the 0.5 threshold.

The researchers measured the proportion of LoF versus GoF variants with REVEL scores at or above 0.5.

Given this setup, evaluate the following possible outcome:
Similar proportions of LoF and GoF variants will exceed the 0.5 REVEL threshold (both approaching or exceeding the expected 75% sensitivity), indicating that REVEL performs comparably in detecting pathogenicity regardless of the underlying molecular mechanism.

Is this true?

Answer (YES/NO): YES